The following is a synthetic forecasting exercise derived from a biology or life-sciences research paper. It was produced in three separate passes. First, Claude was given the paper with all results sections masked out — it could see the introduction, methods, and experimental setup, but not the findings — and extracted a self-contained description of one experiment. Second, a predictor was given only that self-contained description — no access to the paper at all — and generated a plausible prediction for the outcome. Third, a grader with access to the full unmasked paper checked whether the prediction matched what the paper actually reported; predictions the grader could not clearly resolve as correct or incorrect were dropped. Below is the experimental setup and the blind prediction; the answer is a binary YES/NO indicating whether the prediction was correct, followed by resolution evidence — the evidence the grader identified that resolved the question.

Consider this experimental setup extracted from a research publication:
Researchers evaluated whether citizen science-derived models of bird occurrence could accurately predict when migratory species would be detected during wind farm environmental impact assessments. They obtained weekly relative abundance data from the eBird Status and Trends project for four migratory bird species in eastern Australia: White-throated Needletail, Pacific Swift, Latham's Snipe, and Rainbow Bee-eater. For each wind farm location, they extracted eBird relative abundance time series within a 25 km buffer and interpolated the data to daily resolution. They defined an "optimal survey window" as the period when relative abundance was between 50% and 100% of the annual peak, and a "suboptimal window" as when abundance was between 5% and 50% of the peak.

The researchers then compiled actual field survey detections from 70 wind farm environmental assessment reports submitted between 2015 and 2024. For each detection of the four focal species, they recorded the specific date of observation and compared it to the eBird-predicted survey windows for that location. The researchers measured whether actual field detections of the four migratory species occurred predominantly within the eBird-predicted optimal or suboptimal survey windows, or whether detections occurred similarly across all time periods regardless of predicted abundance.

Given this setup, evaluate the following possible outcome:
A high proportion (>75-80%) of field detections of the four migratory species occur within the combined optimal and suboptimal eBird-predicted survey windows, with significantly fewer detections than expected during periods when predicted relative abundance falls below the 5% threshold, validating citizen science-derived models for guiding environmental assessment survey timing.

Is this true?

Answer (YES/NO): NO